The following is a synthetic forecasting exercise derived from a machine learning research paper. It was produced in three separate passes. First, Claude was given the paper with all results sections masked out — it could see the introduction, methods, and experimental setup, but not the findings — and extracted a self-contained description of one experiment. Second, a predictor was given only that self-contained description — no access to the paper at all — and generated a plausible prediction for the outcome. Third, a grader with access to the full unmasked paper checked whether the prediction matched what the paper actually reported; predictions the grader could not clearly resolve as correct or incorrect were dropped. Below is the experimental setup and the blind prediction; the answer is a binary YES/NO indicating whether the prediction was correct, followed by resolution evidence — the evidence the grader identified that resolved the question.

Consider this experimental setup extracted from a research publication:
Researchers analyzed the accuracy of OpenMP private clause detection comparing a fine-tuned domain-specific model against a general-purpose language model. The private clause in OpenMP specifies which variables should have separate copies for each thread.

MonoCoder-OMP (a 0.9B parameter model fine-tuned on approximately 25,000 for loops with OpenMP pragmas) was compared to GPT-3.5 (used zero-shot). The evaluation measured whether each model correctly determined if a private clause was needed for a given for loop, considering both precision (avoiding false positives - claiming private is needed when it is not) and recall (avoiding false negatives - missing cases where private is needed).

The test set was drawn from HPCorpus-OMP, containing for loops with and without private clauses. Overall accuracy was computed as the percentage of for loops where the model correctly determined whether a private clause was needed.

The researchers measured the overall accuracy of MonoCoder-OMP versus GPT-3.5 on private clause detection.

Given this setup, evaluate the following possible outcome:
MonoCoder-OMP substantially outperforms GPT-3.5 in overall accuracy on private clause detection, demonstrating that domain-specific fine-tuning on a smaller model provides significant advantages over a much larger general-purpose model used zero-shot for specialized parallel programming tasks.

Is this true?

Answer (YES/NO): YES